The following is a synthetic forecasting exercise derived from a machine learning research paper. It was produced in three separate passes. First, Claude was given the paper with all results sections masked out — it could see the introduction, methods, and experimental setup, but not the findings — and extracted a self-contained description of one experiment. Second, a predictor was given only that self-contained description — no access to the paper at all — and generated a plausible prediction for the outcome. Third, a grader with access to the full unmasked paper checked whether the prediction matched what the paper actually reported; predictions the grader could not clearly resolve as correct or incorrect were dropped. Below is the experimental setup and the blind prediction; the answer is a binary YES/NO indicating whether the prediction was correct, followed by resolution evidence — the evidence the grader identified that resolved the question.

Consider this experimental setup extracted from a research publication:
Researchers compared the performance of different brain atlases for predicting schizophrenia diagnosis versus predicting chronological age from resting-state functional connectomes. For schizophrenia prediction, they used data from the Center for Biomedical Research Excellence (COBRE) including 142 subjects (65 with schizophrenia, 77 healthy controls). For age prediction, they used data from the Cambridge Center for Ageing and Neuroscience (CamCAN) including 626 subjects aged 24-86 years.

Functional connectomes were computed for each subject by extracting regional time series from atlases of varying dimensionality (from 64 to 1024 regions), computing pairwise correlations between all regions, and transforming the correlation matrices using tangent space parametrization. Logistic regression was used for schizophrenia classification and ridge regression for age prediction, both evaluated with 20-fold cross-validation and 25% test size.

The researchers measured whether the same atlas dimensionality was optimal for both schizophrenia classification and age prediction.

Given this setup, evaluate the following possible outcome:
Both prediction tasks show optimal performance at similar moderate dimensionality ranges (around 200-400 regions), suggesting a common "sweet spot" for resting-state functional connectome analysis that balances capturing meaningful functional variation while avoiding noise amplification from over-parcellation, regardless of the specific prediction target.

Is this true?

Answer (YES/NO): NO